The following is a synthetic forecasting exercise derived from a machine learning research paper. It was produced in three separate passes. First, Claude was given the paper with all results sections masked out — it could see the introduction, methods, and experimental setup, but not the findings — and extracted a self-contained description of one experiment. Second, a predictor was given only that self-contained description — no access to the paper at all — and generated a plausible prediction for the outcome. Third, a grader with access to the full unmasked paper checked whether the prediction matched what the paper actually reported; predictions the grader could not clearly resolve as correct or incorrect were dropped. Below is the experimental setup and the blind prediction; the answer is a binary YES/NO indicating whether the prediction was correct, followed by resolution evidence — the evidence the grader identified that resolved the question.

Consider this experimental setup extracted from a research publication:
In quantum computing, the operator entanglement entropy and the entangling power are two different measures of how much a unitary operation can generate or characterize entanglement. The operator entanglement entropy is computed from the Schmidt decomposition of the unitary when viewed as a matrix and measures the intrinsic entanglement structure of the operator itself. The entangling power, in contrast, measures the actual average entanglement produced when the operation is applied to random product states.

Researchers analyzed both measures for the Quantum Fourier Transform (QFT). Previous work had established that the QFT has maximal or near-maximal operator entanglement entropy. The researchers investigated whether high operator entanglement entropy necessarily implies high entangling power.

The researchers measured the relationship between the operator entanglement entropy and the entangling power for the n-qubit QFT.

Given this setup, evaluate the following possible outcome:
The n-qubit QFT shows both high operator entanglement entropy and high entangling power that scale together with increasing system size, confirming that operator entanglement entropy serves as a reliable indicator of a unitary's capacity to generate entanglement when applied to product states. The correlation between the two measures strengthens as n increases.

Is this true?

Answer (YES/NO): NO